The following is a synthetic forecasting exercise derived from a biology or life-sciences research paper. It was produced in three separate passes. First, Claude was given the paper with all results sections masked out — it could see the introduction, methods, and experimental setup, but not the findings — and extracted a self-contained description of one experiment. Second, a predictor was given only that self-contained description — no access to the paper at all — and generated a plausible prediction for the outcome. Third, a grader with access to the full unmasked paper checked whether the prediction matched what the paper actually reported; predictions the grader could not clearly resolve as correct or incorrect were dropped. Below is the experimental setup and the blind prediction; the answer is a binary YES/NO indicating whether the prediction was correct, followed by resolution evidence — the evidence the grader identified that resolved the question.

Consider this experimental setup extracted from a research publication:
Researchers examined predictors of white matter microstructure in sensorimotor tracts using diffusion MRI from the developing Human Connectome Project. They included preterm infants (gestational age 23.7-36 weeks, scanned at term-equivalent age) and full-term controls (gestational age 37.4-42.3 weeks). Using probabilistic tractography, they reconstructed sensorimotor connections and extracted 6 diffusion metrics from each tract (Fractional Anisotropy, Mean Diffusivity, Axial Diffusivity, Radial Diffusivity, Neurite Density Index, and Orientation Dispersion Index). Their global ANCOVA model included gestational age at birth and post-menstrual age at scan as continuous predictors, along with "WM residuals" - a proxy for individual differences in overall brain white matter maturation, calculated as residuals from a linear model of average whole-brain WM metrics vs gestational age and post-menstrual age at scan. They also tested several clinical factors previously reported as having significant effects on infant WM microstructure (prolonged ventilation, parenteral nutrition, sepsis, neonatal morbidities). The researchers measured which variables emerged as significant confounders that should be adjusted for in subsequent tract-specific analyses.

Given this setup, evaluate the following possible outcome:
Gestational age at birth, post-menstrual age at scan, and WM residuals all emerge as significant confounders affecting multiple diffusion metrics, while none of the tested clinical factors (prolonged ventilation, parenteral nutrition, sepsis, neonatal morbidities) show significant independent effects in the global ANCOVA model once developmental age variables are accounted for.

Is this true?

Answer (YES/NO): YES